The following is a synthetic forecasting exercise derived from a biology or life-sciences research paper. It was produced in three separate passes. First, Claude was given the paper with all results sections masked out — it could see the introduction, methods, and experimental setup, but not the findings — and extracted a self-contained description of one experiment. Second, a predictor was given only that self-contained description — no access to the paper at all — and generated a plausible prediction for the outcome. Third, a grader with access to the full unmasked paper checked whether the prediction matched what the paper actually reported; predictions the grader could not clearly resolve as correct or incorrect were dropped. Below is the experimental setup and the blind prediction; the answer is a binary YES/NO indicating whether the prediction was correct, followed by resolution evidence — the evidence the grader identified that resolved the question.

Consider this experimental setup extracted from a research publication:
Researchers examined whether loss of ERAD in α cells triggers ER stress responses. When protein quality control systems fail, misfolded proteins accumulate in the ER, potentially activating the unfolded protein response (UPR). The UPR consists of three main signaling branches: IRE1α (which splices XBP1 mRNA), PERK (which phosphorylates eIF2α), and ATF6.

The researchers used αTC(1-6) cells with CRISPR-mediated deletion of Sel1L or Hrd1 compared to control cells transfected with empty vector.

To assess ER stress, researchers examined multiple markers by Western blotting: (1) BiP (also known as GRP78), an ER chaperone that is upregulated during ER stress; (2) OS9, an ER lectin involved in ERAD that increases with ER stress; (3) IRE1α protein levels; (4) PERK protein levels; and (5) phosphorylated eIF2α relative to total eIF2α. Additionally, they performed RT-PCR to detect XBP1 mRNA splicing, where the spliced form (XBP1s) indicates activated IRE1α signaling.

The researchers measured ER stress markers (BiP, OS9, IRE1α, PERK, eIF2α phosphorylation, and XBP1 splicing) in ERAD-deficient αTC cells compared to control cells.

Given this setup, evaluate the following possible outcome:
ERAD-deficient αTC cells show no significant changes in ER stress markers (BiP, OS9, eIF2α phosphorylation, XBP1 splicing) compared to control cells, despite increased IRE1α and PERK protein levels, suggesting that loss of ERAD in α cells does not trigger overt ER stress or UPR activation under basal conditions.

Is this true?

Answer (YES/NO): NO